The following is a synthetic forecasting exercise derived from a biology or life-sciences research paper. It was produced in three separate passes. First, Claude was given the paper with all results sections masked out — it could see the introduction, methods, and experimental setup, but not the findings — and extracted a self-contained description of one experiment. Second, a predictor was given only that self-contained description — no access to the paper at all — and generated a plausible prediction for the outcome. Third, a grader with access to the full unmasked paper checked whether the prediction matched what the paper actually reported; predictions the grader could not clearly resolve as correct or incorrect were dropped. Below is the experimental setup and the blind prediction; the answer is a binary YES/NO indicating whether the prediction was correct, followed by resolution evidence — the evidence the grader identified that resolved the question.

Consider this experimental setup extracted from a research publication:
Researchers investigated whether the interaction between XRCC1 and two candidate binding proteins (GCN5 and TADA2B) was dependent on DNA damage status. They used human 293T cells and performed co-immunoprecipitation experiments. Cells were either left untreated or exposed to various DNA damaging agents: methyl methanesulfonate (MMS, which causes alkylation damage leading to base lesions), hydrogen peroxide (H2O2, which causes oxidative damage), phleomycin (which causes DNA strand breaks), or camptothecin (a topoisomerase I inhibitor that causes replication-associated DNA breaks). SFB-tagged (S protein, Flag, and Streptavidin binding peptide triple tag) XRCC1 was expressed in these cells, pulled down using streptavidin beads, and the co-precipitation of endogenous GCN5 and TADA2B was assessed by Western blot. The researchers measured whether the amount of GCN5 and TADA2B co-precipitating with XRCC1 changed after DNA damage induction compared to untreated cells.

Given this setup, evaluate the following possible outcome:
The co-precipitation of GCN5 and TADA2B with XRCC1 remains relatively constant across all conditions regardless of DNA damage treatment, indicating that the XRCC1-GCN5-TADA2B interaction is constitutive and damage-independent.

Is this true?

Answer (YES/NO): YES